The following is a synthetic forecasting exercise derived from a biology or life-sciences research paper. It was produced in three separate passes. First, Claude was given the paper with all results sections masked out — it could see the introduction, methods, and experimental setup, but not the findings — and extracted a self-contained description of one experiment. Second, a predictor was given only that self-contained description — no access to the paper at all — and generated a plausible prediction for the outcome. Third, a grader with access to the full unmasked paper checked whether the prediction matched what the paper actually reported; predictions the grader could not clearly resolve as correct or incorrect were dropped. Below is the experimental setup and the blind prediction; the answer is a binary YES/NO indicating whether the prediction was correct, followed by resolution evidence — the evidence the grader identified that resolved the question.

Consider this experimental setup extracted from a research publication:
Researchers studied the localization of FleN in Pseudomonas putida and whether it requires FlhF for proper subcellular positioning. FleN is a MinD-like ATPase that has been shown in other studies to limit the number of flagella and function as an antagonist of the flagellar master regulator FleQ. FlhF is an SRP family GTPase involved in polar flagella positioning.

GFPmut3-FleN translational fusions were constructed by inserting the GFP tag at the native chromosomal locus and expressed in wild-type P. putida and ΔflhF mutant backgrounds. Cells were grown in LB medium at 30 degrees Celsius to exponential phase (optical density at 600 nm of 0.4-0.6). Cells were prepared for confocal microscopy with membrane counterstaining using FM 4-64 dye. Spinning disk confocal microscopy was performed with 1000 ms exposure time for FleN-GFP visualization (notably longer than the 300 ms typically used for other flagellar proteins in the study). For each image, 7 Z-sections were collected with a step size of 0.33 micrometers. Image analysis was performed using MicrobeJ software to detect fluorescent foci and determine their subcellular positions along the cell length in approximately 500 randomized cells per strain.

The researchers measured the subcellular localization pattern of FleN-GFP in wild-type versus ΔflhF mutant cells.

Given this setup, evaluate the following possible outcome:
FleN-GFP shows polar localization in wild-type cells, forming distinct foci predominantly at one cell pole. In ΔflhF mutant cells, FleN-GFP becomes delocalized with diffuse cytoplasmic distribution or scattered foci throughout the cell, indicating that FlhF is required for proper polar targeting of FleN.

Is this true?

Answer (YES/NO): NO